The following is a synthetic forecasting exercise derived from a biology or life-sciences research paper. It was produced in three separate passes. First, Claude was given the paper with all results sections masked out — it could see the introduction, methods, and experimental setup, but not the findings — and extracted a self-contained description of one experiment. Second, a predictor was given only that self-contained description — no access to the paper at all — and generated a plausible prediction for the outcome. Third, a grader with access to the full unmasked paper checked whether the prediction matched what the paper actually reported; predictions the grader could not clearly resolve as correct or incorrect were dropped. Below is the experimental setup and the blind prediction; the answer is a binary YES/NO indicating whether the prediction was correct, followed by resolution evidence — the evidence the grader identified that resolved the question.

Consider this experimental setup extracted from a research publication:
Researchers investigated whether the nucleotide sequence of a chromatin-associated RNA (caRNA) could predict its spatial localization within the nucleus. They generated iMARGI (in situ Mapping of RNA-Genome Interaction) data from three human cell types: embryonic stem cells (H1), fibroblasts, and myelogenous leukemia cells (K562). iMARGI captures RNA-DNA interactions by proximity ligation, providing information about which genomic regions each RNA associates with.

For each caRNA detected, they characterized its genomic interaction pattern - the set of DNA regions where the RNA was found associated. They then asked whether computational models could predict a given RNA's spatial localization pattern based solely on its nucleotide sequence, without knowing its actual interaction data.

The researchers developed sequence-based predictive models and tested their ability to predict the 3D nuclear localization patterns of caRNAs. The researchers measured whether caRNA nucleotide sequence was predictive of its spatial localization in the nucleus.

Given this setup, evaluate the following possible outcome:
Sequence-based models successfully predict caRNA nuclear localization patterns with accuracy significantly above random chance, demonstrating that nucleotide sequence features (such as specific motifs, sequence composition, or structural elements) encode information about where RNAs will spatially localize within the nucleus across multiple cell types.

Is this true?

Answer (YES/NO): YES